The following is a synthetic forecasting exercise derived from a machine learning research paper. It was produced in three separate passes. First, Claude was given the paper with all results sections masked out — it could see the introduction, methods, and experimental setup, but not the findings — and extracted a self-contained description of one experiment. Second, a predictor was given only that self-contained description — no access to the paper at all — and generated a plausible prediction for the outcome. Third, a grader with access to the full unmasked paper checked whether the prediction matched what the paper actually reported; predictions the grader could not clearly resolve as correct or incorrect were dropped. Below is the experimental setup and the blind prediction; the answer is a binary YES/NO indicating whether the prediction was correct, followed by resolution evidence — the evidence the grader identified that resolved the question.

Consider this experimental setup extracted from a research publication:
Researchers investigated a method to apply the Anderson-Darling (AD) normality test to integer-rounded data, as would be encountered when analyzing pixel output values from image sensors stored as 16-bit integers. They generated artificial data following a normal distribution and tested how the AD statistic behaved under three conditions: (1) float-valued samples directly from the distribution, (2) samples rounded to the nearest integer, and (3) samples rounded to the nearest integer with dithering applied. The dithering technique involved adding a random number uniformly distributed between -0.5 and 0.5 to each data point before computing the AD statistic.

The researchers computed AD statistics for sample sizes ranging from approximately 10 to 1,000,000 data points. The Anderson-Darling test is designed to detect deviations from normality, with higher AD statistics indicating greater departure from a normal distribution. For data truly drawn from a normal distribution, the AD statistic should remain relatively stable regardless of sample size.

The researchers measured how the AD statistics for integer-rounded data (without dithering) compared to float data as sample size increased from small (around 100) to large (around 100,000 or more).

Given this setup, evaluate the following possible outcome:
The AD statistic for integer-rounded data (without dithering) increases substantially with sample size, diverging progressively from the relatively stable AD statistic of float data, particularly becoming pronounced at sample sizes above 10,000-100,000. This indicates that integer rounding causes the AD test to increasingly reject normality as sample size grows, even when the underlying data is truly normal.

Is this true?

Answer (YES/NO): YES